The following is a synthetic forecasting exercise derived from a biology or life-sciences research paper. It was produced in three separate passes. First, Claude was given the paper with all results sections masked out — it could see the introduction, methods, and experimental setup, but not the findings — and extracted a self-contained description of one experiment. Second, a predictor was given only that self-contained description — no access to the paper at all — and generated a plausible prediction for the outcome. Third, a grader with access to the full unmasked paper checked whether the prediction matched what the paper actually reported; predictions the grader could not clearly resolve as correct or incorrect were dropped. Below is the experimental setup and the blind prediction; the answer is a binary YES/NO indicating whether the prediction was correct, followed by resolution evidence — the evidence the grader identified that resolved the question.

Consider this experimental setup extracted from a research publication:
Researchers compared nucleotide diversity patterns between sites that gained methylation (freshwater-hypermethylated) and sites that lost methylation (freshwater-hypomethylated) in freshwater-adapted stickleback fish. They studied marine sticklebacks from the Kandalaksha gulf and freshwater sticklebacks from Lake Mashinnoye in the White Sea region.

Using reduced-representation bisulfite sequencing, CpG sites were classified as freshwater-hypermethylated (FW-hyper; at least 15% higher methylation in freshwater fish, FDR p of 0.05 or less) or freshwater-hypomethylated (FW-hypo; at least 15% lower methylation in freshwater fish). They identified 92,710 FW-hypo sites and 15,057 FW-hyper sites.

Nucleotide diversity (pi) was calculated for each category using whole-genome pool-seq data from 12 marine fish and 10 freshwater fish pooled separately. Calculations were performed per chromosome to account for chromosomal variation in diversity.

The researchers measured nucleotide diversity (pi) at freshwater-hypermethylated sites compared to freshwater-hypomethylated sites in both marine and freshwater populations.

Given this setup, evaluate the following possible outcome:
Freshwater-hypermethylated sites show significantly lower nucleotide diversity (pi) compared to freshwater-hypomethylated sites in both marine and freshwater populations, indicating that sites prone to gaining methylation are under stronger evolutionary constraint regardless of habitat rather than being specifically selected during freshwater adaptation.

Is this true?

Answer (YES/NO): NO